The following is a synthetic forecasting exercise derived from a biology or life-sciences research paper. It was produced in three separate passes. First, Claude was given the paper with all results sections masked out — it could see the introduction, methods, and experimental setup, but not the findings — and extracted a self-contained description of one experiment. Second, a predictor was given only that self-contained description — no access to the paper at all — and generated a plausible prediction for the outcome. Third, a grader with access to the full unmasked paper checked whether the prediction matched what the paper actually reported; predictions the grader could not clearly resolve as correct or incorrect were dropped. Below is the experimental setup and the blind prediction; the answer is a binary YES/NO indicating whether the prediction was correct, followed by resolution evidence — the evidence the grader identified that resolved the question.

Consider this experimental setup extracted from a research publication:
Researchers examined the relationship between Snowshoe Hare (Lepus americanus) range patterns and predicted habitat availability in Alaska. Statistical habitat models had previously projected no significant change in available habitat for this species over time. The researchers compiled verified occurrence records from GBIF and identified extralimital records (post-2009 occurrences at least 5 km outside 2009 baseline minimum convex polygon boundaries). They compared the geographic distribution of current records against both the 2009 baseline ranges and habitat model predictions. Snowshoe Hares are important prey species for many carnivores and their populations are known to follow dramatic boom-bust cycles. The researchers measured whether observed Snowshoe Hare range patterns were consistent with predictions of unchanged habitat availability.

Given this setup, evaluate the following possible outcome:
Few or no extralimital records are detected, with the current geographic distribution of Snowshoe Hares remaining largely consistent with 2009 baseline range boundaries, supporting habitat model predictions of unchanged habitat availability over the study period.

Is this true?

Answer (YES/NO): NO